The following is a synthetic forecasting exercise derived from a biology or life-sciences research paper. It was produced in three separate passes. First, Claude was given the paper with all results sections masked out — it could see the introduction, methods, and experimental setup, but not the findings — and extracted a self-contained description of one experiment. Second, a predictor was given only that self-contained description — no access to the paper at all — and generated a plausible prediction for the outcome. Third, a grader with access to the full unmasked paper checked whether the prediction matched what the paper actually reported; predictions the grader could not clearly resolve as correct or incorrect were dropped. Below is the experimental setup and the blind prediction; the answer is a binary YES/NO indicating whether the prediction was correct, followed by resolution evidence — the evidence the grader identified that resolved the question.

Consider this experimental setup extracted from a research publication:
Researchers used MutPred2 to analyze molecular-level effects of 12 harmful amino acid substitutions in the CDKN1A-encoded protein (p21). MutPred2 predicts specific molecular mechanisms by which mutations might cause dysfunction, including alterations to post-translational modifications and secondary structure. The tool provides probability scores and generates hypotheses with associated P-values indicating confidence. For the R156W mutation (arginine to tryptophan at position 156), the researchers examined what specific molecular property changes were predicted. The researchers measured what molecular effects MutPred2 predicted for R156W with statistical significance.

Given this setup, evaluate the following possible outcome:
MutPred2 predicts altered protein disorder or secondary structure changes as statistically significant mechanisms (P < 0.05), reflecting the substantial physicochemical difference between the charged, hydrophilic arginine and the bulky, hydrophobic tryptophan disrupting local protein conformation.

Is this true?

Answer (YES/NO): YES